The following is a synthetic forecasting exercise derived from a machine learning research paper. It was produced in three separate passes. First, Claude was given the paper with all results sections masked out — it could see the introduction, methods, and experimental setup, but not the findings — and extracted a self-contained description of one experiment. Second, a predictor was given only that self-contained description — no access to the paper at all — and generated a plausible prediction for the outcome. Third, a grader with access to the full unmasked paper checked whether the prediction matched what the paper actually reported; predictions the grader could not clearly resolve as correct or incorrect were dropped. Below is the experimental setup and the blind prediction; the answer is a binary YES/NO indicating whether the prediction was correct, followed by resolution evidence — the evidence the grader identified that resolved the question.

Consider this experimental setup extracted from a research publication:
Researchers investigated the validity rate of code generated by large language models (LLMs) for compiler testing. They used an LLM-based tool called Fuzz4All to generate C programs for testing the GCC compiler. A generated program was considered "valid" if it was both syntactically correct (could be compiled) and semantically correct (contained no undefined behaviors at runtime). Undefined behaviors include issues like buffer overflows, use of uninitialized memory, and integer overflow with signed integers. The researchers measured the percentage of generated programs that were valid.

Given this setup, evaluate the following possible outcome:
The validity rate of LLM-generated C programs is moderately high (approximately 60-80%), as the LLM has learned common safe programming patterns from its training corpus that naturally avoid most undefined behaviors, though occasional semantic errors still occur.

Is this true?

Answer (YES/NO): NO